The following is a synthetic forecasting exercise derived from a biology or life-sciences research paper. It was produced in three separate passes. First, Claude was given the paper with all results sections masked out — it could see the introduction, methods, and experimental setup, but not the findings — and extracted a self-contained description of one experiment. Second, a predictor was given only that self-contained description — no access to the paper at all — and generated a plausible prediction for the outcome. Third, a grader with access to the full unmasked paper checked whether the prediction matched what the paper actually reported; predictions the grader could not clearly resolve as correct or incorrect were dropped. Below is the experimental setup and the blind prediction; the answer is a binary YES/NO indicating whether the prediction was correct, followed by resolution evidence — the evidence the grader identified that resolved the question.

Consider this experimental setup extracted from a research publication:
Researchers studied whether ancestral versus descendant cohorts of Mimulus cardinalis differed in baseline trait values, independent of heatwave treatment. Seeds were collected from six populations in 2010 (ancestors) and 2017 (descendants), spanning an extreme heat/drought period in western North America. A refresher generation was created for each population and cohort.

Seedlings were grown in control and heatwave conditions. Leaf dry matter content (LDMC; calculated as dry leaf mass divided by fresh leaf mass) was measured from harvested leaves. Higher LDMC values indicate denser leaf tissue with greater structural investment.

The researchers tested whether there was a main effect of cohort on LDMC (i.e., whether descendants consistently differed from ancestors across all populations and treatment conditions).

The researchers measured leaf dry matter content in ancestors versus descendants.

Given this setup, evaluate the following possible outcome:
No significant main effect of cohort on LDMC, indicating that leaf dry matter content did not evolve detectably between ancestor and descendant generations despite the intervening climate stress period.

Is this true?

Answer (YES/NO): YES